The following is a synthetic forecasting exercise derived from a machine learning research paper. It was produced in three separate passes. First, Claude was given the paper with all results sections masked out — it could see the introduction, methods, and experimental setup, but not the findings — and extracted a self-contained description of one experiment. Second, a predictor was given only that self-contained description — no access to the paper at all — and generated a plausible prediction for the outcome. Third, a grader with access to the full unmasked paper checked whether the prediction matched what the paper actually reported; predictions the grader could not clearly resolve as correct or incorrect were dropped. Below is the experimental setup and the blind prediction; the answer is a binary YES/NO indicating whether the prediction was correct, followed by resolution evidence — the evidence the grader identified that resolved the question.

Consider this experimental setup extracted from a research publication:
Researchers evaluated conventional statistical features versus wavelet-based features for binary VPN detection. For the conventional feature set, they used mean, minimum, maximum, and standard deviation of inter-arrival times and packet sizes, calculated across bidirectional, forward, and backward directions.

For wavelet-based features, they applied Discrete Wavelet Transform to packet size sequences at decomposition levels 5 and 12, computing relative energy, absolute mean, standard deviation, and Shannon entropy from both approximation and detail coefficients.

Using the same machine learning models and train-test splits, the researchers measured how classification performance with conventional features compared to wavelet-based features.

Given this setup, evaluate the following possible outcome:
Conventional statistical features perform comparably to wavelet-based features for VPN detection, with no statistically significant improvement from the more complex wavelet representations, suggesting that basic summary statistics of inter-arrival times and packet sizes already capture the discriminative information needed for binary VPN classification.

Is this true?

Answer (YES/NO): YES